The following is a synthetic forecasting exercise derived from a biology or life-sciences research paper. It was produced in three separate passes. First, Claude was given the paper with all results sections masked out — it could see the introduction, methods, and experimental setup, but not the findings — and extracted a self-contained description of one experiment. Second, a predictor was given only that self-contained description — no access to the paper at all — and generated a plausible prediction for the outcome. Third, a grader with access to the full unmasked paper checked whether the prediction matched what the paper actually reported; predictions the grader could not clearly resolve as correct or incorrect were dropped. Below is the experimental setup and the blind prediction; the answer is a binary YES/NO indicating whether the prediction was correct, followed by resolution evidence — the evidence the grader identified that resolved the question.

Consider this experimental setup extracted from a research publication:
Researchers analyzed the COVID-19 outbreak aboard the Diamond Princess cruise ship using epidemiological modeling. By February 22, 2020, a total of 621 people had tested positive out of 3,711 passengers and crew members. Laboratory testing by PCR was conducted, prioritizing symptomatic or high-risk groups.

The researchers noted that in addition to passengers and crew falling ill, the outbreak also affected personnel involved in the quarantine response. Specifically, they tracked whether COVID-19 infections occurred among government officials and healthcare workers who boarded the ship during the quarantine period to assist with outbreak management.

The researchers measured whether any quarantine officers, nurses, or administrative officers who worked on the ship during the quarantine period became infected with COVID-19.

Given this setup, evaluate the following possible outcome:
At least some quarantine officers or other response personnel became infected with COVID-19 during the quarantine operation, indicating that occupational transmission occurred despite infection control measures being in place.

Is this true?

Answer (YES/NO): YES